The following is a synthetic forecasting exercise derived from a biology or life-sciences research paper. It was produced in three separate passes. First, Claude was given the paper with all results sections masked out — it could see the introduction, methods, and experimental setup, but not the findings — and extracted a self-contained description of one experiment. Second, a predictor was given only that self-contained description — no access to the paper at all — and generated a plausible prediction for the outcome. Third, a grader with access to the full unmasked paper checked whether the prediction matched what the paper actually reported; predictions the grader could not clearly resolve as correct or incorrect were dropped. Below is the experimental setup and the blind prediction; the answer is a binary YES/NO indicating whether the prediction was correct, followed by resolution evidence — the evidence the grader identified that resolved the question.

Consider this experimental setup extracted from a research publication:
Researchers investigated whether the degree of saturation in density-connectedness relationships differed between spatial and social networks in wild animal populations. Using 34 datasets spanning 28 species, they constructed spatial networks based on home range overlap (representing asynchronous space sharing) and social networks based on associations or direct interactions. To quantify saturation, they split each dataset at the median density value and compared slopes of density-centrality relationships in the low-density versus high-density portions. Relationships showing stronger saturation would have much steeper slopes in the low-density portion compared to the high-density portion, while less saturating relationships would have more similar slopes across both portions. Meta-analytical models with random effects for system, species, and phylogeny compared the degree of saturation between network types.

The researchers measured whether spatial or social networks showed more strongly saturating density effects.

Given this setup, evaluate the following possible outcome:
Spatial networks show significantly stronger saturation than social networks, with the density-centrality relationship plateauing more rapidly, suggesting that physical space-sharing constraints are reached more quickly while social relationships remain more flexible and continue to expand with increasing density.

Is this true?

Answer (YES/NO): NO